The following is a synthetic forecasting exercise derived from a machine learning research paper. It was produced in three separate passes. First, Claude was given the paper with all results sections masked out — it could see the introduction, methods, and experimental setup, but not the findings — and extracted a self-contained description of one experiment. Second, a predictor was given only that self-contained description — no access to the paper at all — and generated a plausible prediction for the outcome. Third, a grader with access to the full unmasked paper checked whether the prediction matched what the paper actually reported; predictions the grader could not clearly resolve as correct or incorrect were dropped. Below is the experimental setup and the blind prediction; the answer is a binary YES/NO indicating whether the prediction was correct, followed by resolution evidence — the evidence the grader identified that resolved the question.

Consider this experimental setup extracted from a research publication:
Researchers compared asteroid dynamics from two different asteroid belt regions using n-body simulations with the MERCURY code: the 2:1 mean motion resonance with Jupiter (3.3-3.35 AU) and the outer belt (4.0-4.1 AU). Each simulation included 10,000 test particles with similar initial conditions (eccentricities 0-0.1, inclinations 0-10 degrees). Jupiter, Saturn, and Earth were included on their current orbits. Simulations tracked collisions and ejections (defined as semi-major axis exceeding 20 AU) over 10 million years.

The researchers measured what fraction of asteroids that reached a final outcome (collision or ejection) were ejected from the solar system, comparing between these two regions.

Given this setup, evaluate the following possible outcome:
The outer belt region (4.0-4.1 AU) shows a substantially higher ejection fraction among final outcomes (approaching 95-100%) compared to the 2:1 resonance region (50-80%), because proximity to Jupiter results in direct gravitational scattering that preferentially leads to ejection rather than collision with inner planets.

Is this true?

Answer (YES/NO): NO